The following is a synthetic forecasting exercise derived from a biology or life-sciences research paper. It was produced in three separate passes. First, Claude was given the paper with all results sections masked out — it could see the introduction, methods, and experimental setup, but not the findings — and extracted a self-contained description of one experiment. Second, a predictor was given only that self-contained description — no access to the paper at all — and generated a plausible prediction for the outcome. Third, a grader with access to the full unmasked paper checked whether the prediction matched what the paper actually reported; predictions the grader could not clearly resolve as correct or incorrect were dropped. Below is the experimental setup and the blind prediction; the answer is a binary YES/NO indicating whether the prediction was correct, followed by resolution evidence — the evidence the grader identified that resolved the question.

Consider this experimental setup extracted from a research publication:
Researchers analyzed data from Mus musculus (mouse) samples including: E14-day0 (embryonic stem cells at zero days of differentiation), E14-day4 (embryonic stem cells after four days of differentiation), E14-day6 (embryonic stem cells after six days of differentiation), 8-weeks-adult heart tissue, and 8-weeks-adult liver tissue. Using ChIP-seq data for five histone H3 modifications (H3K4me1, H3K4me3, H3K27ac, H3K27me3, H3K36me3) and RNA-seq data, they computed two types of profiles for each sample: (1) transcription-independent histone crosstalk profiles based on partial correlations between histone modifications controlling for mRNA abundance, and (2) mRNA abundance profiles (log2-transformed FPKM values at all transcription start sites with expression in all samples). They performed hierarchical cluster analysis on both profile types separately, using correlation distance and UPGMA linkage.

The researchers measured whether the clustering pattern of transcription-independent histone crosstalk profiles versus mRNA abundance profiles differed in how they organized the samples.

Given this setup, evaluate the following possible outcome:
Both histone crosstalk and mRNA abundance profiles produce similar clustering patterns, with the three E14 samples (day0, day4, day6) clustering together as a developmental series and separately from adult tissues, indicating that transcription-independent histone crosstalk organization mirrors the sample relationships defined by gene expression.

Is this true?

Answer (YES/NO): NO